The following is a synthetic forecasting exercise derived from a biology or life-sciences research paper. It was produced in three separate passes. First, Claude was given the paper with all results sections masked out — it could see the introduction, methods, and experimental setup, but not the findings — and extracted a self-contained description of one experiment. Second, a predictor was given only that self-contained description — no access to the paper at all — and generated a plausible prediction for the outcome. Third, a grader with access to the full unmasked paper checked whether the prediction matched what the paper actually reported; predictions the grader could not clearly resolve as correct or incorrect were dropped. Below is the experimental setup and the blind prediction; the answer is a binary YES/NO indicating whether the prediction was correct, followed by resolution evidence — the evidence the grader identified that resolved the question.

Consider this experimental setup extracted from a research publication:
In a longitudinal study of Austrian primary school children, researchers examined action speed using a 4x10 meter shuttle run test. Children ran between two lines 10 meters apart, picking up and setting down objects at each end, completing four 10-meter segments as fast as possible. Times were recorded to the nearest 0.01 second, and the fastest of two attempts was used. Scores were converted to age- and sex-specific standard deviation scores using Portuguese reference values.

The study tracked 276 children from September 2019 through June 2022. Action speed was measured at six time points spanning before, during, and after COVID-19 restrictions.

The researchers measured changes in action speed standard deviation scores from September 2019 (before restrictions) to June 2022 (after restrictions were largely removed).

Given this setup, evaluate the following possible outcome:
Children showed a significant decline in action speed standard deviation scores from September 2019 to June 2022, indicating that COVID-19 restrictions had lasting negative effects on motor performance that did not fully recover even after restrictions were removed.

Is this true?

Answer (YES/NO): NO